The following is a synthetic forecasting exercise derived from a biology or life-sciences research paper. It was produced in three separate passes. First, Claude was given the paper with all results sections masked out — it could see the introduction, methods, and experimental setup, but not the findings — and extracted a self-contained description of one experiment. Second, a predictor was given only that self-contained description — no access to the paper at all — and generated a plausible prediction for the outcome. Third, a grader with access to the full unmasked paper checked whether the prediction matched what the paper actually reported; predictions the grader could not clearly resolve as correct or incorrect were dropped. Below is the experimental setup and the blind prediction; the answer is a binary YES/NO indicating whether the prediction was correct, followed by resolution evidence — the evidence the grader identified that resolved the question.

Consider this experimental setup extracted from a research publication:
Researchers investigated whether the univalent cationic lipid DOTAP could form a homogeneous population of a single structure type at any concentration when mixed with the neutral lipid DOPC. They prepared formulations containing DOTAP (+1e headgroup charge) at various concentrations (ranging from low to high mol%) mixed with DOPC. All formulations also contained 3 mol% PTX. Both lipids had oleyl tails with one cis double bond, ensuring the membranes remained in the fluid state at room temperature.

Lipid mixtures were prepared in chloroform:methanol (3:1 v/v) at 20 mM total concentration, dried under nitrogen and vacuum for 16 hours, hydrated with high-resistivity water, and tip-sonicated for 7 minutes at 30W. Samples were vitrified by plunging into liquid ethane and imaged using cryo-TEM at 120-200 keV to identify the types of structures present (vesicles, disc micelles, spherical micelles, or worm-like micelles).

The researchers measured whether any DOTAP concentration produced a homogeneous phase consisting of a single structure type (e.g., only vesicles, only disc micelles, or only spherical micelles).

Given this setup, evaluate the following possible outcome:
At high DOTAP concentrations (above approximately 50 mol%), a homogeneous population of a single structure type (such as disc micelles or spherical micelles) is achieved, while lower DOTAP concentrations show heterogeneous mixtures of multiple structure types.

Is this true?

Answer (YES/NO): NO